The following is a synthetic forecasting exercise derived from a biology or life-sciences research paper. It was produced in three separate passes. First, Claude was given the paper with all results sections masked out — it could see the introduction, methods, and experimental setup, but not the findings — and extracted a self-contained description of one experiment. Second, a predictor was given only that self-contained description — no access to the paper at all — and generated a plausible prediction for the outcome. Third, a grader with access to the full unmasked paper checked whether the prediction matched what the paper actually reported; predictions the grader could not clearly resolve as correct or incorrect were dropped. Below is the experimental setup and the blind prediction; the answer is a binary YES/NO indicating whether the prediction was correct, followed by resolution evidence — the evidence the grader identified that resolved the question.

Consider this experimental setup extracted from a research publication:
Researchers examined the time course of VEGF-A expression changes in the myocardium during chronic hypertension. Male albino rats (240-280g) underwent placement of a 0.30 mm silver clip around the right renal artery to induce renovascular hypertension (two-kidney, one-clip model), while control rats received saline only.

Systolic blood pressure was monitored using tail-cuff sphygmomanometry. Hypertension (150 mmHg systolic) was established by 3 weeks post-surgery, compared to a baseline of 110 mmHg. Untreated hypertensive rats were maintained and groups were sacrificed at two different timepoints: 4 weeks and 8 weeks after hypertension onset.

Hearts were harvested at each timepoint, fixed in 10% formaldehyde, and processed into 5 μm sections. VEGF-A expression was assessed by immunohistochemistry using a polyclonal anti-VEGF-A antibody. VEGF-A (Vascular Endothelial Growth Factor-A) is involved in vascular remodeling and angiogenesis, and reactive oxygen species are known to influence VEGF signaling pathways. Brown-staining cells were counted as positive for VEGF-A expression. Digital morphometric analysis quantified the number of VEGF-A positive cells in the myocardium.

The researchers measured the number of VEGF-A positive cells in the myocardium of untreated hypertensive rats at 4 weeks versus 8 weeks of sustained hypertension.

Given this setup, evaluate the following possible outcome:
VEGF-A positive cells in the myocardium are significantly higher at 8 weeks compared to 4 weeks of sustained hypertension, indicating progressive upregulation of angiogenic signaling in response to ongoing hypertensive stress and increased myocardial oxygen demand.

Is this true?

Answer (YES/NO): NO